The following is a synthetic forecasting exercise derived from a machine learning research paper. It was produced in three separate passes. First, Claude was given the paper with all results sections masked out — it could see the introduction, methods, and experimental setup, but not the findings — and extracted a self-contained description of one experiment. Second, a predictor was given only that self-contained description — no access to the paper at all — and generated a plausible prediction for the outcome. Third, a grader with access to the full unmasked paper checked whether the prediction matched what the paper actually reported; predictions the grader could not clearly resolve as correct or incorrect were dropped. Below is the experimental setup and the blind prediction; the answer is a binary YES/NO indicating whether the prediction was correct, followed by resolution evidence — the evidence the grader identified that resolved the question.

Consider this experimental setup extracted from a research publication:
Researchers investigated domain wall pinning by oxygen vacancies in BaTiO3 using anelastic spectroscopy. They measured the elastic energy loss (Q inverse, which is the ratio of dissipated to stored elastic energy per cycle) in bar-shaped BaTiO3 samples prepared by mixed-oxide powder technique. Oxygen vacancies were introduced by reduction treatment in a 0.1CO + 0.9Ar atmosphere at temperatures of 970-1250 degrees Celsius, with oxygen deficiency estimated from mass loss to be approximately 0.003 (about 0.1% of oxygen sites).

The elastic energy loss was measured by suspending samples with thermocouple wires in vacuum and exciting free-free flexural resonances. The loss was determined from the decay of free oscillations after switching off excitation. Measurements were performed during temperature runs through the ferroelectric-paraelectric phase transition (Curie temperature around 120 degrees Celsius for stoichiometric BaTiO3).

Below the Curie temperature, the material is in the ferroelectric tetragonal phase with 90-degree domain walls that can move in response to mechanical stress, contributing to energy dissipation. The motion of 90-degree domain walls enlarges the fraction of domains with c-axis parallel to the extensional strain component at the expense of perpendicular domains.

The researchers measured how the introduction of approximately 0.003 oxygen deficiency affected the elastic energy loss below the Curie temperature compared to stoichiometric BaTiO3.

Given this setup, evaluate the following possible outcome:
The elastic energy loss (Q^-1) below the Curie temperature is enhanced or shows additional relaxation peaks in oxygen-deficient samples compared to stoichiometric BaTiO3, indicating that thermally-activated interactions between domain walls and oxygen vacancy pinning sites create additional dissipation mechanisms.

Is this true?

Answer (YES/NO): NO